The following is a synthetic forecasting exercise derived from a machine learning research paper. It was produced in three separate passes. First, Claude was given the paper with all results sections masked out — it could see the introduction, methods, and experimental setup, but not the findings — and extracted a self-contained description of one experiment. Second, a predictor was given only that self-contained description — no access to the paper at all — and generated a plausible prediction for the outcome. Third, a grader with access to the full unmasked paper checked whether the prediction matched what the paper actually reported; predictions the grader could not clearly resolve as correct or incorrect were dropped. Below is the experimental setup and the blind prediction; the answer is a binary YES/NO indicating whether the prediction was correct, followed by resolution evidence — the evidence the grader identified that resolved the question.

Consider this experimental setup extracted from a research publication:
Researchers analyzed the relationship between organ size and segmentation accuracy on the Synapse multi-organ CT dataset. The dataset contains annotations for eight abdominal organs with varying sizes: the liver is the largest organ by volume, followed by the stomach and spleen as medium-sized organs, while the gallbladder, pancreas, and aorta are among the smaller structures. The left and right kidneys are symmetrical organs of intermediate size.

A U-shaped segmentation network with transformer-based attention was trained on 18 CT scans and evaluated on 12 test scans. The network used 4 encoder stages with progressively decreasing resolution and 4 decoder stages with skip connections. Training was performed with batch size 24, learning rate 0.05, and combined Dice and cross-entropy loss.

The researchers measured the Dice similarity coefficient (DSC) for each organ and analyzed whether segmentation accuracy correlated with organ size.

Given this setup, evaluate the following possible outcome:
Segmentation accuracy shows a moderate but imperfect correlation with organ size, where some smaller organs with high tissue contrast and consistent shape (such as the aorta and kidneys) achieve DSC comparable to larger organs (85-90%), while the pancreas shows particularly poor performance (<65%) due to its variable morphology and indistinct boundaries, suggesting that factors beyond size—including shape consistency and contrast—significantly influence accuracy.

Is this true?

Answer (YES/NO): NO